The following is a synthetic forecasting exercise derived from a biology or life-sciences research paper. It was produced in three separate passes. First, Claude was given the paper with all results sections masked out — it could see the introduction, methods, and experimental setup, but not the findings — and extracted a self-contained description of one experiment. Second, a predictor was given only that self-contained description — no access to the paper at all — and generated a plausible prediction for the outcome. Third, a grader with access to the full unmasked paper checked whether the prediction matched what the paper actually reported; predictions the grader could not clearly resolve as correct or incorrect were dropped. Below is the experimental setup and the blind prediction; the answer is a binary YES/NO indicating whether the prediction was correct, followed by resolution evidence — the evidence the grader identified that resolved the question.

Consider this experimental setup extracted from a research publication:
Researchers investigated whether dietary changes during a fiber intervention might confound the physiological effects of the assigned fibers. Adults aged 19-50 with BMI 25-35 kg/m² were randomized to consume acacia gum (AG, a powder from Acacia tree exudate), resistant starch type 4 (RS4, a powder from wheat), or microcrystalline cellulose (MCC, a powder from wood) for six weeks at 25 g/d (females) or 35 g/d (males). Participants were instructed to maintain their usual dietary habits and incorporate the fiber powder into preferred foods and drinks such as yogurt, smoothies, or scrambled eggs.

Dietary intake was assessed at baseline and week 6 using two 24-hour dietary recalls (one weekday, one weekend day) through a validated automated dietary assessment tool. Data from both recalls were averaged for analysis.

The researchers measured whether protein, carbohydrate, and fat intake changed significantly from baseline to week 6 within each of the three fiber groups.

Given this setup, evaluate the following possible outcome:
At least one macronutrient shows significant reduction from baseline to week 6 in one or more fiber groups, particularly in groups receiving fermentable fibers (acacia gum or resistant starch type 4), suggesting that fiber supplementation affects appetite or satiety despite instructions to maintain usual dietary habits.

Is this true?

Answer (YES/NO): NO